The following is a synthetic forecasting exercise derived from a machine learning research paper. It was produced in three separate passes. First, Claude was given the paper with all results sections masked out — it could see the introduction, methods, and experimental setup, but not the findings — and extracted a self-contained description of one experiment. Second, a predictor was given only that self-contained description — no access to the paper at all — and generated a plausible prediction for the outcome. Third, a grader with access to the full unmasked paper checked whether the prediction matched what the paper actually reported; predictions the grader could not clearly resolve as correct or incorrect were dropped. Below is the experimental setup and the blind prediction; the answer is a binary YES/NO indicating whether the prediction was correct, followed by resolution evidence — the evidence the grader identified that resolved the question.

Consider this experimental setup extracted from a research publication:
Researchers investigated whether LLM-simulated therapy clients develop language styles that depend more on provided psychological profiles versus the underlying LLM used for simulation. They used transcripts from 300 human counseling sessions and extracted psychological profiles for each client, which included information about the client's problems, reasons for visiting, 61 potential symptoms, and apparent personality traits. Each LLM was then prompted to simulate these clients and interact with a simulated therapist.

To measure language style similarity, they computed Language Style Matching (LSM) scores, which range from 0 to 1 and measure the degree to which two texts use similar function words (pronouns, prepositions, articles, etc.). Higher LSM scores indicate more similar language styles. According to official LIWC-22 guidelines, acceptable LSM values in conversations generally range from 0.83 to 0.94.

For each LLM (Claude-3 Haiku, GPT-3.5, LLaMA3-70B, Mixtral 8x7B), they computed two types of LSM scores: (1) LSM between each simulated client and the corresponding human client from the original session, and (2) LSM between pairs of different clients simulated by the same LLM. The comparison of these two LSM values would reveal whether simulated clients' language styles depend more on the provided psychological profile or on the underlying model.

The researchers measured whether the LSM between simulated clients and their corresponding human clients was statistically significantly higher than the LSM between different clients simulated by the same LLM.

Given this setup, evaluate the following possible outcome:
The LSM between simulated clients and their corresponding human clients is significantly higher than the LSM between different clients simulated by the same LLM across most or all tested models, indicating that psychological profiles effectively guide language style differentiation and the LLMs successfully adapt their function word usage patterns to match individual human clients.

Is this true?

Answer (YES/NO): YES